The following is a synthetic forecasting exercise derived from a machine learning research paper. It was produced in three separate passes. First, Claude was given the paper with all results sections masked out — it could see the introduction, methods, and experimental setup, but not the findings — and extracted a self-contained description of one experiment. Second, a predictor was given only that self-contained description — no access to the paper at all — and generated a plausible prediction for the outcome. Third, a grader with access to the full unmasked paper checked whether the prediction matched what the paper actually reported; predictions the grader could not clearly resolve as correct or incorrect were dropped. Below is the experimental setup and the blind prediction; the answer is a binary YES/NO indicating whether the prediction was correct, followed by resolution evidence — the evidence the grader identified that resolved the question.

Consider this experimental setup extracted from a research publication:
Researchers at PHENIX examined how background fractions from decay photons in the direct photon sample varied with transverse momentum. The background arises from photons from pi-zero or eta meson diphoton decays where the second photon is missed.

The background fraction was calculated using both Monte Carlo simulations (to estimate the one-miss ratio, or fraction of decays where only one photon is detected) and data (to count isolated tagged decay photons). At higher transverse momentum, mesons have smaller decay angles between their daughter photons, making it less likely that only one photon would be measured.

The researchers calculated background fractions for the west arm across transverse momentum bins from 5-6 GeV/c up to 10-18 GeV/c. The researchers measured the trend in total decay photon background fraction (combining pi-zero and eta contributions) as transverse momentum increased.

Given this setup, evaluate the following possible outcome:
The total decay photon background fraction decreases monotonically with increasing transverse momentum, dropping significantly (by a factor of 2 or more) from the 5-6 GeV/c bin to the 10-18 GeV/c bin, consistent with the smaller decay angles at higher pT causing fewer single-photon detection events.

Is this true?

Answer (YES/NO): YES